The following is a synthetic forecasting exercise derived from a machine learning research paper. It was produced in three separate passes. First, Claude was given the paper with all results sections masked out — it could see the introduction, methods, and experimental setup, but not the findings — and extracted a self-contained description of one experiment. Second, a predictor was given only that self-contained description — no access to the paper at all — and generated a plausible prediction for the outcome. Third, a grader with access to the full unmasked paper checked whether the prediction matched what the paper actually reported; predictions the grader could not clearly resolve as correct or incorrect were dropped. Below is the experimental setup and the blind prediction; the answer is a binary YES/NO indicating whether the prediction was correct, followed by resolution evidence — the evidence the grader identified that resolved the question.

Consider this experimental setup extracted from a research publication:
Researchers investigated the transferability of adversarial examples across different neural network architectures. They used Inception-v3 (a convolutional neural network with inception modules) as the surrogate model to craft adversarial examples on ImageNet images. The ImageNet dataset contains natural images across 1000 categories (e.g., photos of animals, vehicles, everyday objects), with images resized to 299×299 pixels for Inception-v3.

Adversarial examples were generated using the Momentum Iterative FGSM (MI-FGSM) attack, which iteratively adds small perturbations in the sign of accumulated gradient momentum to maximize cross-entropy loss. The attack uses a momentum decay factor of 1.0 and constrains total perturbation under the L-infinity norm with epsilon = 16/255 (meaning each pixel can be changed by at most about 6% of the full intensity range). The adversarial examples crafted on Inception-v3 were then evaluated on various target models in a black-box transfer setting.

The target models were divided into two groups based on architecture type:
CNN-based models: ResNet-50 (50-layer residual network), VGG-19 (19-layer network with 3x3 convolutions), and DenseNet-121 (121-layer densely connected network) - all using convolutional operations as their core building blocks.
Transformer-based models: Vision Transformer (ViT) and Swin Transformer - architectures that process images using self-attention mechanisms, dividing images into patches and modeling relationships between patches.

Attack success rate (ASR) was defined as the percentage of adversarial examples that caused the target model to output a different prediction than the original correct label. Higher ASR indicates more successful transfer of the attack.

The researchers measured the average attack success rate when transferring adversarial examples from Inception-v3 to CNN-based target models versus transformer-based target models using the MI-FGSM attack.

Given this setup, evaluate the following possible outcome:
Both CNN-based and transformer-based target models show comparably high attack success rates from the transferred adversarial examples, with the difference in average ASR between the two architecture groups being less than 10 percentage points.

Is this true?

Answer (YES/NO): NO